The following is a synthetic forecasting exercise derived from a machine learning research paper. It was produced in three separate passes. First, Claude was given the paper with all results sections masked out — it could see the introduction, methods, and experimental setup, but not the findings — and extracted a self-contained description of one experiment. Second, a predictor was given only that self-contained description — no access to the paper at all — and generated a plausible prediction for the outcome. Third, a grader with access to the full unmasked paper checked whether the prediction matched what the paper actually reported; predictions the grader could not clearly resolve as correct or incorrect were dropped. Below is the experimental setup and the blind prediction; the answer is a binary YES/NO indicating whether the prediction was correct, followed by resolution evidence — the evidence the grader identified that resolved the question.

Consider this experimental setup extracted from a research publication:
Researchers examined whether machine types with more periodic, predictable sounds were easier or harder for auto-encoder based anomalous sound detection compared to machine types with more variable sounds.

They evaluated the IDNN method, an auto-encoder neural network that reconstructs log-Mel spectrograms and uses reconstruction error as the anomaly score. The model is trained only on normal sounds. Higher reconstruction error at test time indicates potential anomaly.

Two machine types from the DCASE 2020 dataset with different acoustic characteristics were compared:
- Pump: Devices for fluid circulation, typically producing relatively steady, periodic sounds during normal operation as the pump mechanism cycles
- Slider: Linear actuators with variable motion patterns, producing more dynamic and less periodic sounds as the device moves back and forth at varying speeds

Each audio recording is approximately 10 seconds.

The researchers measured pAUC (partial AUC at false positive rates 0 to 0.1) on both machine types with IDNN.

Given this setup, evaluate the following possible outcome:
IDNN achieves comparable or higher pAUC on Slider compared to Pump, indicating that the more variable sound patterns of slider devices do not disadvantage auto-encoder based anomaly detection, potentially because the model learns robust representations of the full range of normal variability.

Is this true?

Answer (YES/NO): YES